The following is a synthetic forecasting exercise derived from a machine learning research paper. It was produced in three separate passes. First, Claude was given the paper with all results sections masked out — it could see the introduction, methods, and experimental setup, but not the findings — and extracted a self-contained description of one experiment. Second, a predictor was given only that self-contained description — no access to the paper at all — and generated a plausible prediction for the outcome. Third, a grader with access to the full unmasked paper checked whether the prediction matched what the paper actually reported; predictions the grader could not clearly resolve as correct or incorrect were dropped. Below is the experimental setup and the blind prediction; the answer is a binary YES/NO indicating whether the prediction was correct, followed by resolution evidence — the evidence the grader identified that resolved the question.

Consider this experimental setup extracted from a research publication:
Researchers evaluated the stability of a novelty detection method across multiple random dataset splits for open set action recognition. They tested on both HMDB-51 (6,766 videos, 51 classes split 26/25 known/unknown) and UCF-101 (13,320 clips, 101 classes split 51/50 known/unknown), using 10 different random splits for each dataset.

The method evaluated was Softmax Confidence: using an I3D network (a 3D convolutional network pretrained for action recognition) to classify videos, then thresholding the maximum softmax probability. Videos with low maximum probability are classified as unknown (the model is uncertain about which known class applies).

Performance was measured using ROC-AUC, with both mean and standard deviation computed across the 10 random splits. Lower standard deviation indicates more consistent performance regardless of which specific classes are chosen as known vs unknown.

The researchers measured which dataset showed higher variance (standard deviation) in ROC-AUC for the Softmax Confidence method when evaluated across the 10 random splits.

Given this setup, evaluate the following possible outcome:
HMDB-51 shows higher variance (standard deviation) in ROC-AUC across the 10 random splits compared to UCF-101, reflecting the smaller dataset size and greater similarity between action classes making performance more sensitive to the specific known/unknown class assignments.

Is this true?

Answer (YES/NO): YES